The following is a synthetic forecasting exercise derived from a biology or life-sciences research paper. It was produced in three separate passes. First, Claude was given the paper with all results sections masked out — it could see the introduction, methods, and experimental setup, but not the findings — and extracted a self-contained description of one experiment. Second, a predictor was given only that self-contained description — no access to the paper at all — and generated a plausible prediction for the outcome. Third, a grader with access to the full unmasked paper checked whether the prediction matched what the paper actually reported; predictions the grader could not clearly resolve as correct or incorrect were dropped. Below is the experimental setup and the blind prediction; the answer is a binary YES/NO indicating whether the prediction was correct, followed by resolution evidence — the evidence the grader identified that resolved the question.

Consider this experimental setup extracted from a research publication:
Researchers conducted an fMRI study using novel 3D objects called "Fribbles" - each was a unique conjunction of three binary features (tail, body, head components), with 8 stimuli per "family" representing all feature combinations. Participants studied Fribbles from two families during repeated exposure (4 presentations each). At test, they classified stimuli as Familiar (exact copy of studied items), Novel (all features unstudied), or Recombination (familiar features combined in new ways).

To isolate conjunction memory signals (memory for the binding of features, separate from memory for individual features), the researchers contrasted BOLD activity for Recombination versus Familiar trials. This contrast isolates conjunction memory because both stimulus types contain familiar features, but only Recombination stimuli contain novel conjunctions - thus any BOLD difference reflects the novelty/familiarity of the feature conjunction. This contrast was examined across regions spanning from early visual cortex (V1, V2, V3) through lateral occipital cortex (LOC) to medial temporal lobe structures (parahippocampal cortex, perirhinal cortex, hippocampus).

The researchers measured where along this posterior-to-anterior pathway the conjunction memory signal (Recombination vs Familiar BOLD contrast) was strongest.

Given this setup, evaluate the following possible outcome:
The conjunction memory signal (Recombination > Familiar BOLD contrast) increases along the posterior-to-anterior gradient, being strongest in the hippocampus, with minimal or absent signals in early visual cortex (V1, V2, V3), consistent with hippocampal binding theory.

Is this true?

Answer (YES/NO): NO